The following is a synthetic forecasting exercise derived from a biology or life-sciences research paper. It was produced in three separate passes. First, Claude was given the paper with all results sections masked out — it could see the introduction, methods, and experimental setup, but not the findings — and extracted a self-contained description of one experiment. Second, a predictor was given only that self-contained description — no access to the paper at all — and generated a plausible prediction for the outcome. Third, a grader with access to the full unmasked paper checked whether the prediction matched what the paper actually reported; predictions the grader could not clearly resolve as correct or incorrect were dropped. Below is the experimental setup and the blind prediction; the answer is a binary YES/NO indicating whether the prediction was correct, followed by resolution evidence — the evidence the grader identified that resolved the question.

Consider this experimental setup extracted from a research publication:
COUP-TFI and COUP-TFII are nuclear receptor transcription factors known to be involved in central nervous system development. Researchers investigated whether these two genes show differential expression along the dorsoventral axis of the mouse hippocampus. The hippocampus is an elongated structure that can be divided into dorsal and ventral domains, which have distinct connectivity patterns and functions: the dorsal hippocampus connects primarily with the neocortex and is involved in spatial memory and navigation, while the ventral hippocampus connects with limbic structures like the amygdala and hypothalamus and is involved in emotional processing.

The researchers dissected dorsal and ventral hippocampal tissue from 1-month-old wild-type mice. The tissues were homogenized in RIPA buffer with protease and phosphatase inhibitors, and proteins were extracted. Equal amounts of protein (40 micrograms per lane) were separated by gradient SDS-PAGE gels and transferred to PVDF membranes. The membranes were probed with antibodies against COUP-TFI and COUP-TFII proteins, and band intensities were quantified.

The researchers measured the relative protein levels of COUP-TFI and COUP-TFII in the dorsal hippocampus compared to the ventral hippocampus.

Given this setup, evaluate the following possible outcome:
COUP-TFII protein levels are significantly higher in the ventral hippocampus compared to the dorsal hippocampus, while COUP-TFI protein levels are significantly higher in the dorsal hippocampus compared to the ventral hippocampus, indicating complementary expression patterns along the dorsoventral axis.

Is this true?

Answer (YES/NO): YES